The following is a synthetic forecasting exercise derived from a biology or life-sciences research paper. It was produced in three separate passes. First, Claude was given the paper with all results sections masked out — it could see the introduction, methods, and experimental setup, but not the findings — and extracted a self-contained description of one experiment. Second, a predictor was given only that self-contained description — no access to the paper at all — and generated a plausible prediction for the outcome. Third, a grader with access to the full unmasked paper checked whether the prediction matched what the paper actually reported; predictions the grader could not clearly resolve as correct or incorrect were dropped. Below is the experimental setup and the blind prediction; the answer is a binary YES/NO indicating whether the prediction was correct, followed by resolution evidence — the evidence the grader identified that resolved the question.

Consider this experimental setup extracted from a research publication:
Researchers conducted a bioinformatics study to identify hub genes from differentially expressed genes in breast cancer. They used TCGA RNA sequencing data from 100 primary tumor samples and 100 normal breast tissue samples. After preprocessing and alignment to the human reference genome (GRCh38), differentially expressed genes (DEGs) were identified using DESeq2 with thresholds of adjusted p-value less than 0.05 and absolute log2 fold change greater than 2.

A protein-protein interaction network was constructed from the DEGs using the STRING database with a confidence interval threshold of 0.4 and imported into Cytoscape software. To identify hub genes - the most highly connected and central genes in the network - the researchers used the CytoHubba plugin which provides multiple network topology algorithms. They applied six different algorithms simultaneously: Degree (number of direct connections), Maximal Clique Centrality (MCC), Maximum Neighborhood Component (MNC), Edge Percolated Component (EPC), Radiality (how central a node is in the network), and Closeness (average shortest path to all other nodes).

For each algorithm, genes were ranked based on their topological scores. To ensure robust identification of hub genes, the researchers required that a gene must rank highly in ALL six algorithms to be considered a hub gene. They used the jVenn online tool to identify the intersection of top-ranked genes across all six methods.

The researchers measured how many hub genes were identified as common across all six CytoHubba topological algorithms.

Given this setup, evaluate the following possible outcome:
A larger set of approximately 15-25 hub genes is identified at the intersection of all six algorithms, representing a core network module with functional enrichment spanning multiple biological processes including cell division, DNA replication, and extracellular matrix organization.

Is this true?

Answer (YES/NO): NO